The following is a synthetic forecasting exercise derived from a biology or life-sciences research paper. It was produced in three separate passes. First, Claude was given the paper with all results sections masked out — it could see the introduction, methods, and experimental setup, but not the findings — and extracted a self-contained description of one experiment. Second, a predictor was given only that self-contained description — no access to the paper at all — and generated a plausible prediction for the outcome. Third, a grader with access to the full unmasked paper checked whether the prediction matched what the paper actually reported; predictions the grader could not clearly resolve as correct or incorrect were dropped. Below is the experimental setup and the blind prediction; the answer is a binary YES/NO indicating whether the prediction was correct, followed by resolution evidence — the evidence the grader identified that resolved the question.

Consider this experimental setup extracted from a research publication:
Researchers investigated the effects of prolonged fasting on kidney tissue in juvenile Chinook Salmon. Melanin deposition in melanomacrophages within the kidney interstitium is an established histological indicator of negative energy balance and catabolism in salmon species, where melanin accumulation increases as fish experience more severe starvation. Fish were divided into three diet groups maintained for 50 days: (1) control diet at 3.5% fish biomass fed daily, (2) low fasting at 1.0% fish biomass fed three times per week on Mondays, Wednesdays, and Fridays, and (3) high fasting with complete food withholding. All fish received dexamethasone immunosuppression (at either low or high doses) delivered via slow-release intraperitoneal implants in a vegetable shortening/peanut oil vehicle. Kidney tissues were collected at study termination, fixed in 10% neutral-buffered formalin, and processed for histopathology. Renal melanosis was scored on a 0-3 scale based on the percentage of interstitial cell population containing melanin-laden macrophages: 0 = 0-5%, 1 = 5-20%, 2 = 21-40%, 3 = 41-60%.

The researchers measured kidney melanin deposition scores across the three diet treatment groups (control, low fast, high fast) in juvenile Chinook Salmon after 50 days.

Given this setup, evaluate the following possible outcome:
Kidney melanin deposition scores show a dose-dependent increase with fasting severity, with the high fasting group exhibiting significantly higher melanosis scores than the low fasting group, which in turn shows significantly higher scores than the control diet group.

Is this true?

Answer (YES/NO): NO